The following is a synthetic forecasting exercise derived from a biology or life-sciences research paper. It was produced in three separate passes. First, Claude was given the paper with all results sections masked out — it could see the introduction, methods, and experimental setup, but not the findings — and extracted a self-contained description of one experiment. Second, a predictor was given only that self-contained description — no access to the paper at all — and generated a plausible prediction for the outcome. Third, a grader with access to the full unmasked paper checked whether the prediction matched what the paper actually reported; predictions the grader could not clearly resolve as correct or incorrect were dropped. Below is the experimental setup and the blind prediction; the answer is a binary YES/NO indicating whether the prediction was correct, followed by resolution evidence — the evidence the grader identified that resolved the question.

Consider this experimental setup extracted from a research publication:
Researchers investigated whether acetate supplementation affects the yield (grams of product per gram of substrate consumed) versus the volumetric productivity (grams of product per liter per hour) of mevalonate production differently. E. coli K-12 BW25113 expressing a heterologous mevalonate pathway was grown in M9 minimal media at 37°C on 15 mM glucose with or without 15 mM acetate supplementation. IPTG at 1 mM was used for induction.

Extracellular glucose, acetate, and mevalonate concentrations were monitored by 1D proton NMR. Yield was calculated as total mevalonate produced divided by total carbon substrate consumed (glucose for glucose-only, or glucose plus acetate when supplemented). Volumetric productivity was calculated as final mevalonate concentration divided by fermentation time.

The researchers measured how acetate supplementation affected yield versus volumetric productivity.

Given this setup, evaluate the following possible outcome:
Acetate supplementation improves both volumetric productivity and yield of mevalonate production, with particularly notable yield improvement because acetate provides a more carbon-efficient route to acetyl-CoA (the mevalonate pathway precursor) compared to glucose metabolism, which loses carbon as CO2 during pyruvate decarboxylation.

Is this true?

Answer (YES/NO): NO